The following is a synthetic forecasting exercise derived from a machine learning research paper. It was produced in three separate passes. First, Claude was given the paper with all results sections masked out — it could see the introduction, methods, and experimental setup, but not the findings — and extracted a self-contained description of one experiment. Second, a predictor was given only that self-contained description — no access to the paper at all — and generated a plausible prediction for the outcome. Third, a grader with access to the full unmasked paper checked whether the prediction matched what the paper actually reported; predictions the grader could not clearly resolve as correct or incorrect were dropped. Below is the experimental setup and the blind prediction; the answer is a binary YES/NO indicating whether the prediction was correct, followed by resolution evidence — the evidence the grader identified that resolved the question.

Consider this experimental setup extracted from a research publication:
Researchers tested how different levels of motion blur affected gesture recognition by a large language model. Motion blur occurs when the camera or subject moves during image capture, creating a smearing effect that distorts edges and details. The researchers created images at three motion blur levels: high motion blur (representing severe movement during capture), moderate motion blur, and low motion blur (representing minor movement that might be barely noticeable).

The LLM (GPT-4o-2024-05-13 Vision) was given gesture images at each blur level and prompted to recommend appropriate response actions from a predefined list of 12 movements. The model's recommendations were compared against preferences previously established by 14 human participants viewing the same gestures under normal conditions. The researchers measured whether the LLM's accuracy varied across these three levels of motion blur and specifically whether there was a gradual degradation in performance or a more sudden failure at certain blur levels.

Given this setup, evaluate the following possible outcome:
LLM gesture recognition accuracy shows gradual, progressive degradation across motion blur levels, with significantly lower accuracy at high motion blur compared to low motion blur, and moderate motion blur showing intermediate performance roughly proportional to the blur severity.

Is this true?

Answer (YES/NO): NO